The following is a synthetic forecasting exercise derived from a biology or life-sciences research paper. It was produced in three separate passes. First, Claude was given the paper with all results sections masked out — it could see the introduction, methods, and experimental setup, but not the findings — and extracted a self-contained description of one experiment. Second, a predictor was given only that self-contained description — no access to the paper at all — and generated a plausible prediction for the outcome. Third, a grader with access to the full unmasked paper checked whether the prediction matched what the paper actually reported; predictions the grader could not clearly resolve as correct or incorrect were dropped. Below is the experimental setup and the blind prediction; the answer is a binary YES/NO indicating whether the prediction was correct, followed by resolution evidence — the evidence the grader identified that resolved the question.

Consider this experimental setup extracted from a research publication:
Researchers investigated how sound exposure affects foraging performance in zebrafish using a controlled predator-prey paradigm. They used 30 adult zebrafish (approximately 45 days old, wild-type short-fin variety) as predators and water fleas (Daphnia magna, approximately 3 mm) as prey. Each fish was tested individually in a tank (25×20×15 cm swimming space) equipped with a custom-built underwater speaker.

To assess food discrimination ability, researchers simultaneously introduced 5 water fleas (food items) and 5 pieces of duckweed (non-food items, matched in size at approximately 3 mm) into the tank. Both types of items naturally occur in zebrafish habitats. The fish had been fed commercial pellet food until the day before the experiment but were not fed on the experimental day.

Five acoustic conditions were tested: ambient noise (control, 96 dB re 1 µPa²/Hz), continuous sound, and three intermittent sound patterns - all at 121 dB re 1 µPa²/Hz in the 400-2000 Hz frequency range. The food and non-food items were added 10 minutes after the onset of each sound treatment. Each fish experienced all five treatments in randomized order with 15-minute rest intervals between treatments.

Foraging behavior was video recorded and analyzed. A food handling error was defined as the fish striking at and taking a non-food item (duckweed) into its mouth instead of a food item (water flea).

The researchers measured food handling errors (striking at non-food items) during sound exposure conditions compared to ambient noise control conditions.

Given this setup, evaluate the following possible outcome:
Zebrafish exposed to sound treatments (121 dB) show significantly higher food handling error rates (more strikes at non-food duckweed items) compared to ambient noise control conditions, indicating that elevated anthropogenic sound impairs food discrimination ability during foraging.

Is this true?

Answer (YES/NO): NO